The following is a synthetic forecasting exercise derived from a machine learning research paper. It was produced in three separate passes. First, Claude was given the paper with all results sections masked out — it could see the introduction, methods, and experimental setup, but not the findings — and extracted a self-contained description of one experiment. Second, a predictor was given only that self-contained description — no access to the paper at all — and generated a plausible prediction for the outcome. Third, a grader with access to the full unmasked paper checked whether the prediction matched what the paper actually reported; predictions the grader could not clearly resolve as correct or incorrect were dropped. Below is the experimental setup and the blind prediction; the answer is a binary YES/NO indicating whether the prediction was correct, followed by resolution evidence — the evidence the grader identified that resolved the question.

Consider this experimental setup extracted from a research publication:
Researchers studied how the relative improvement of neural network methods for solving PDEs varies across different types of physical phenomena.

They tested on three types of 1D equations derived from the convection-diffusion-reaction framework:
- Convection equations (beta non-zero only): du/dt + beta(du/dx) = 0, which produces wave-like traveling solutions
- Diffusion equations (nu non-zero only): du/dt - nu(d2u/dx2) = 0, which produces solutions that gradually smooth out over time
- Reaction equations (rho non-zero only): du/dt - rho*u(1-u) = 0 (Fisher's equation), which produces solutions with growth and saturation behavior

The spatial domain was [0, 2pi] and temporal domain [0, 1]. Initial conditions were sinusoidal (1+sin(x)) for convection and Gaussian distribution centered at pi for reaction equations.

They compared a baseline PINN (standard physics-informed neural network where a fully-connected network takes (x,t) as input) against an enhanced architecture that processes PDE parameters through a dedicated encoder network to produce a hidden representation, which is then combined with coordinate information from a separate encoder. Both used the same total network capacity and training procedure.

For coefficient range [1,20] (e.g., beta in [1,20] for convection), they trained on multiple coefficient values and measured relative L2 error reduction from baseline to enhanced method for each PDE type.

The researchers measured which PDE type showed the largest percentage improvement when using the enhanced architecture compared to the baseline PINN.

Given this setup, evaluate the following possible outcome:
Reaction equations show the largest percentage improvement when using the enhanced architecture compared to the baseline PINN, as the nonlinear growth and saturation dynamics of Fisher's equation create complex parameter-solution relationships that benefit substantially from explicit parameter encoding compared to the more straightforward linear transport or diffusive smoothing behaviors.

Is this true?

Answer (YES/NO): YES